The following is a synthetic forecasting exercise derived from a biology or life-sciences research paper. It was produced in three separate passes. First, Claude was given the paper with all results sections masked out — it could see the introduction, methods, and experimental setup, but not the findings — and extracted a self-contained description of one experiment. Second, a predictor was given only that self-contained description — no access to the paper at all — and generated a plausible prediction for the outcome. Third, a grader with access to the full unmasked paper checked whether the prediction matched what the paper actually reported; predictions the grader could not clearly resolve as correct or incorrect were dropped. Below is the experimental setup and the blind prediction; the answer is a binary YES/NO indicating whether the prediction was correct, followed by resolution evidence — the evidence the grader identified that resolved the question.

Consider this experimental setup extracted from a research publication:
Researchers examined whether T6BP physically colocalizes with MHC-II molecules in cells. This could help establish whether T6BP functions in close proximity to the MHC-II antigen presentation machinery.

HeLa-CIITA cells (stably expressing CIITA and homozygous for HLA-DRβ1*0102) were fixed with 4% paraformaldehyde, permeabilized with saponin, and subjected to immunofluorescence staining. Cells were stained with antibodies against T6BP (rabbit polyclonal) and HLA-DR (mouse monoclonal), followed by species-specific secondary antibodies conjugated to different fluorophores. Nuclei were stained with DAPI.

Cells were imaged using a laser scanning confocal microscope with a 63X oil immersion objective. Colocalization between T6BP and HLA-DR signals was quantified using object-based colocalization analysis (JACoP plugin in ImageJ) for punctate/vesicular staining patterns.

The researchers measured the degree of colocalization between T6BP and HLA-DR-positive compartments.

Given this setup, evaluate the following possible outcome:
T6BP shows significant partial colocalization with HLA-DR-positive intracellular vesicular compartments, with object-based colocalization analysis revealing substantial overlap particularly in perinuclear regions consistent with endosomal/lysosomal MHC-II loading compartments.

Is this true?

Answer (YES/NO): NO